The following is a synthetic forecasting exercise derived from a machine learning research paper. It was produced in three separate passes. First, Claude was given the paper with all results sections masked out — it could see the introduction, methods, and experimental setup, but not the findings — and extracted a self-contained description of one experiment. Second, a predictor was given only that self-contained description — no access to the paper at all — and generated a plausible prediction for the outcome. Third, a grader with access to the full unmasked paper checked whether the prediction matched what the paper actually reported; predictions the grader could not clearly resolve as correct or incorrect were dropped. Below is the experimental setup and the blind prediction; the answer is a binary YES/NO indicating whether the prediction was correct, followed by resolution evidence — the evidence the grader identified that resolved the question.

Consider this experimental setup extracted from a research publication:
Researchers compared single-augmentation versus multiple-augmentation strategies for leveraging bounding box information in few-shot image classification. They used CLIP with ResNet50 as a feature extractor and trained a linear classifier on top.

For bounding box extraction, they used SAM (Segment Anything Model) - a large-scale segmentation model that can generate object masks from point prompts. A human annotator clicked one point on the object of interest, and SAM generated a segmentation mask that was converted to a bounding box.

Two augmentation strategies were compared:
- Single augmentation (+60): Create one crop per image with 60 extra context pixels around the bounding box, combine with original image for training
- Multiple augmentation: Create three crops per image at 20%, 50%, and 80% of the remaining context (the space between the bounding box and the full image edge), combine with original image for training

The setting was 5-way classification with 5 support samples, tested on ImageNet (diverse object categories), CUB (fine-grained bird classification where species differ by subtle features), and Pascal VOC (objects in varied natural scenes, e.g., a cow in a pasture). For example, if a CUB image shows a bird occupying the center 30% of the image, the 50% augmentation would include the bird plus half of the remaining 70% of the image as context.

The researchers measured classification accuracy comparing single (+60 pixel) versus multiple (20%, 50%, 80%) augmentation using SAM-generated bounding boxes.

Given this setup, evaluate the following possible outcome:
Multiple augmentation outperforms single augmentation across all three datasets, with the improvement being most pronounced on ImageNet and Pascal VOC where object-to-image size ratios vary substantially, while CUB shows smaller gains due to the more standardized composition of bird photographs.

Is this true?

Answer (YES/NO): NO